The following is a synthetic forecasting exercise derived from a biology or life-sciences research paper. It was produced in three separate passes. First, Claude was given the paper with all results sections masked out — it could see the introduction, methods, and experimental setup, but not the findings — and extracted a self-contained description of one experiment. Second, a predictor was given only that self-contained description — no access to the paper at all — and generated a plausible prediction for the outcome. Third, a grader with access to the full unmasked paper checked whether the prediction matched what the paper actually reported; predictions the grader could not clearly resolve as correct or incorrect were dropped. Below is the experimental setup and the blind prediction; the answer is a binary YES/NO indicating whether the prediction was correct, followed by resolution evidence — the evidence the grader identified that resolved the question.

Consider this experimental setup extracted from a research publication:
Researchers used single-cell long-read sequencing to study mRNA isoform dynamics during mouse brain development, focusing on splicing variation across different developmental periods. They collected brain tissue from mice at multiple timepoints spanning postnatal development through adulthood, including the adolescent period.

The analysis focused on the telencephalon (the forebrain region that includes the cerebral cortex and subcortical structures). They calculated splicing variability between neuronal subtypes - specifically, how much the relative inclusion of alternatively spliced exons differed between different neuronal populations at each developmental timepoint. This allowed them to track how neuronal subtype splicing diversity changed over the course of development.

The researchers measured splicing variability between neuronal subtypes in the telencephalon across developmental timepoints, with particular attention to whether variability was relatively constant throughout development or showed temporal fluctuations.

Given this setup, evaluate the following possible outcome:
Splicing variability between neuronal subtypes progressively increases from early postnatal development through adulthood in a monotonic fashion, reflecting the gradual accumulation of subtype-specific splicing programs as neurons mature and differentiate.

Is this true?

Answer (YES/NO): NO